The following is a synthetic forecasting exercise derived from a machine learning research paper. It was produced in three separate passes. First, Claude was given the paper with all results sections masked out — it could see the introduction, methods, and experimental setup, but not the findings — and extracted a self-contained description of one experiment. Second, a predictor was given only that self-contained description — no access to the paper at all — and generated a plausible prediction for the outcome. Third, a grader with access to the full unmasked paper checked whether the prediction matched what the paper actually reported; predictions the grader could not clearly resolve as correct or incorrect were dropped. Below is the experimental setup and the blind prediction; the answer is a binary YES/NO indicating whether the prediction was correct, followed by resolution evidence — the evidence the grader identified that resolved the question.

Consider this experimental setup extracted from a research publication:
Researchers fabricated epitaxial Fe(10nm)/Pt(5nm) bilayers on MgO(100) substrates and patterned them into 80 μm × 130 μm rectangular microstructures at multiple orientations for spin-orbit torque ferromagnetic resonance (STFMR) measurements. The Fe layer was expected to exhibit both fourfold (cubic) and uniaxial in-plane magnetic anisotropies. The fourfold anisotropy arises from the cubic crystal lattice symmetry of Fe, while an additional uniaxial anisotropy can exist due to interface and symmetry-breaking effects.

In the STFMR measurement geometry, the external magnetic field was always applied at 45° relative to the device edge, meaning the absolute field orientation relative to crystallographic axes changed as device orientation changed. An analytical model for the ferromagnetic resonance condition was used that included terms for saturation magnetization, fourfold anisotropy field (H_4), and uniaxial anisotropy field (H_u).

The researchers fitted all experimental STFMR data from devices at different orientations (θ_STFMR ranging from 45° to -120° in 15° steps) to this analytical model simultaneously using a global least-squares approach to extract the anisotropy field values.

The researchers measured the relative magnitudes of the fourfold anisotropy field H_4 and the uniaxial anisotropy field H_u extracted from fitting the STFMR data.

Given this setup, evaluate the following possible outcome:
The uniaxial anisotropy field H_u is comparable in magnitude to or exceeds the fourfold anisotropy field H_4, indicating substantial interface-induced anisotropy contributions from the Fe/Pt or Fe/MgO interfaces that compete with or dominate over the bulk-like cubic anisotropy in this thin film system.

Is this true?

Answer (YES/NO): NO